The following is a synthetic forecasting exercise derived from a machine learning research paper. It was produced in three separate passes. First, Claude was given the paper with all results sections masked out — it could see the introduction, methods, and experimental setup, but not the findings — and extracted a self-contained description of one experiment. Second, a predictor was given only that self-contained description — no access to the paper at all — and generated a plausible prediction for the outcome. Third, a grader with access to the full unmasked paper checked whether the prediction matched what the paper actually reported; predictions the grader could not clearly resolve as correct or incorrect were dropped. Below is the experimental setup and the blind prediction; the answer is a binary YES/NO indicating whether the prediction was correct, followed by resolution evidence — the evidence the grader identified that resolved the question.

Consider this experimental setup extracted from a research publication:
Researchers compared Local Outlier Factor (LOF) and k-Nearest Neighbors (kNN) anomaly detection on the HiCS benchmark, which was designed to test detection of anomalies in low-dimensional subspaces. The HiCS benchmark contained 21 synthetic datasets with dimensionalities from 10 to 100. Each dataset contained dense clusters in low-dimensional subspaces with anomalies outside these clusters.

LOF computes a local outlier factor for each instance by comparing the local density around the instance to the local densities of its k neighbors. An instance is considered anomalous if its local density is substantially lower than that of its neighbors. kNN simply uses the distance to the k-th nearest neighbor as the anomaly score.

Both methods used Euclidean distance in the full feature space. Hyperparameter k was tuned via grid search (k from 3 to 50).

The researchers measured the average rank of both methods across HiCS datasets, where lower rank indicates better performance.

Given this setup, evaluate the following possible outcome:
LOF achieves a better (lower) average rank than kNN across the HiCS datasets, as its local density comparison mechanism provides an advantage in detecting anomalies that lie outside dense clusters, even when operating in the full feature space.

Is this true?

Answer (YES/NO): NO